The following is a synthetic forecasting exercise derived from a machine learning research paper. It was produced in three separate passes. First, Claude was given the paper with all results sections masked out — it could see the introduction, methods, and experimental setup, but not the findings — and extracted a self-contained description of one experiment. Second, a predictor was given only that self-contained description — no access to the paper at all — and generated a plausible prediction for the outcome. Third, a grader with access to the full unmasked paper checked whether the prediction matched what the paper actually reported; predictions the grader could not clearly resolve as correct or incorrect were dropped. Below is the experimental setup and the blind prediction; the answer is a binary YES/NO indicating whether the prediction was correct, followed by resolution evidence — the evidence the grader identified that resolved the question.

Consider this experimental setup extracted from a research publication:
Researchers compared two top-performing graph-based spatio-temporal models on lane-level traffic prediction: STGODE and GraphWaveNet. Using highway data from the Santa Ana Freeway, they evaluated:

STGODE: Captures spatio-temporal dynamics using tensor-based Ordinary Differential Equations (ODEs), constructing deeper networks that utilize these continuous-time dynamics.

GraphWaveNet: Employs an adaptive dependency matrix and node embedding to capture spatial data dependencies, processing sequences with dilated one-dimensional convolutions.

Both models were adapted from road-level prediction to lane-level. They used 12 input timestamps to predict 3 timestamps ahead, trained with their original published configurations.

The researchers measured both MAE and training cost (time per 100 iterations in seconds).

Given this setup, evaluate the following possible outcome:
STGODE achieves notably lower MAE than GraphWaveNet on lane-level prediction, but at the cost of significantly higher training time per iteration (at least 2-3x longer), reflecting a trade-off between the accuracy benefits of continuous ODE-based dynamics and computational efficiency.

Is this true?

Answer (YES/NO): NO